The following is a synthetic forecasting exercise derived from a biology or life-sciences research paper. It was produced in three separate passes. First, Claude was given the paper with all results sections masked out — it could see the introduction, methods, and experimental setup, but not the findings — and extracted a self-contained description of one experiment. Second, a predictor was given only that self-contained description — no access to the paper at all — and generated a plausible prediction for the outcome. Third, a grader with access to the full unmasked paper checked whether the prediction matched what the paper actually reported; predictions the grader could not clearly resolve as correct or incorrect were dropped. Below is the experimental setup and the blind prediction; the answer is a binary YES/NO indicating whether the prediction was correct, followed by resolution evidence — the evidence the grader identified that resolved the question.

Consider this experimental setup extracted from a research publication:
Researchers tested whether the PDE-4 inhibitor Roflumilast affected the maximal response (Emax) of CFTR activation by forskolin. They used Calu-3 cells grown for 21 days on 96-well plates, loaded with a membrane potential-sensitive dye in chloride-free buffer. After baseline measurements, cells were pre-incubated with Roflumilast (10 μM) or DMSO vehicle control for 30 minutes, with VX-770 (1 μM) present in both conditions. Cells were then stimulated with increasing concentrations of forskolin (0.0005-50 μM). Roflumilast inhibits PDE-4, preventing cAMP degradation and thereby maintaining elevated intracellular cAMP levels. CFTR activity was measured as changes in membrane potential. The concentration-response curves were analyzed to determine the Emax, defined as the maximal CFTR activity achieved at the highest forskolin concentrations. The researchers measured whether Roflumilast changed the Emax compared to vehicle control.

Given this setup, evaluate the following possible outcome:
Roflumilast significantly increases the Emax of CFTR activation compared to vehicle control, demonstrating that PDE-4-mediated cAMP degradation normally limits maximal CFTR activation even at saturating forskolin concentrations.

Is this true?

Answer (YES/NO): NO